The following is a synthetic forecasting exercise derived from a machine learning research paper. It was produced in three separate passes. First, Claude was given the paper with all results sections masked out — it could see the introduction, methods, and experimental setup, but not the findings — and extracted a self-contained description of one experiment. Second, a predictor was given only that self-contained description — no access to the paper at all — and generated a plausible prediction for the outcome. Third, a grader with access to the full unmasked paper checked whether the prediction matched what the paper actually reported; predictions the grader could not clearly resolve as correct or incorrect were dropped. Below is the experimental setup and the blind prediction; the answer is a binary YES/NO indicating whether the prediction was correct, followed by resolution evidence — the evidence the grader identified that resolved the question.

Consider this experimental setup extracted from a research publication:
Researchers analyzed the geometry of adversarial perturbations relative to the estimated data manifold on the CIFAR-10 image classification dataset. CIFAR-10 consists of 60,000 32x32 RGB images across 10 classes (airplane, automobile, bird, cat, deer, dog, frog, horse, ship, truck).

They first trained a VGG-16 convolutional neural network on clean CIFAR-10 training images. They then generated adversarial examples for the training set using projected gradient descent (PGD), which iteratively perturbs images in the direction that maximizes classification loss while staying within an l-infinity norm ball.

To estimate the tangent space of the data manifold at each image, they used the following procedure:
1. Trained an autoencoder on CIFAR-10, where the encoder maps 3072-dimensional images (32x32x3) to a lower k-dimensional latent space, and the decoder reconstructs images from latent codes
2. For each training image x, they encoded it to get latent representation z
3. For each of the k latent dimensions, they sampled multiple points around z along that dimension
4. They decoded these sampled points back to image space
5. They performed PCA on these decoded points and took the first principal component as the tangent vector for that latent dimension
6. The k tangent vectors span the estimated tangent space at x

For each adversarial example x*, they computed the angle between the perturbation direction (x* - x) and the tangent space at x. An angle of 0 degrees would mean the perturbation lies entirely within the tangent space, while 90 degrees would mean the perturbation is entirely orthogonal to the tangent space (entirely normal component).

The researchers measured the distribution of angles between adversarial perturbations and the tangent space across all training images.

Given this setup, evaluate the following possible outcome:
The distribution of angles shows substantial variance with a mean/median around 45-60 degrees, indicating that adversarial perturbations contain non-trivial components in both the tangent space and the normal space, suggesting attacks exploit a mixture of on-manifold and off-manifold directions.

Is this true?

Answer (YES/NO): NO